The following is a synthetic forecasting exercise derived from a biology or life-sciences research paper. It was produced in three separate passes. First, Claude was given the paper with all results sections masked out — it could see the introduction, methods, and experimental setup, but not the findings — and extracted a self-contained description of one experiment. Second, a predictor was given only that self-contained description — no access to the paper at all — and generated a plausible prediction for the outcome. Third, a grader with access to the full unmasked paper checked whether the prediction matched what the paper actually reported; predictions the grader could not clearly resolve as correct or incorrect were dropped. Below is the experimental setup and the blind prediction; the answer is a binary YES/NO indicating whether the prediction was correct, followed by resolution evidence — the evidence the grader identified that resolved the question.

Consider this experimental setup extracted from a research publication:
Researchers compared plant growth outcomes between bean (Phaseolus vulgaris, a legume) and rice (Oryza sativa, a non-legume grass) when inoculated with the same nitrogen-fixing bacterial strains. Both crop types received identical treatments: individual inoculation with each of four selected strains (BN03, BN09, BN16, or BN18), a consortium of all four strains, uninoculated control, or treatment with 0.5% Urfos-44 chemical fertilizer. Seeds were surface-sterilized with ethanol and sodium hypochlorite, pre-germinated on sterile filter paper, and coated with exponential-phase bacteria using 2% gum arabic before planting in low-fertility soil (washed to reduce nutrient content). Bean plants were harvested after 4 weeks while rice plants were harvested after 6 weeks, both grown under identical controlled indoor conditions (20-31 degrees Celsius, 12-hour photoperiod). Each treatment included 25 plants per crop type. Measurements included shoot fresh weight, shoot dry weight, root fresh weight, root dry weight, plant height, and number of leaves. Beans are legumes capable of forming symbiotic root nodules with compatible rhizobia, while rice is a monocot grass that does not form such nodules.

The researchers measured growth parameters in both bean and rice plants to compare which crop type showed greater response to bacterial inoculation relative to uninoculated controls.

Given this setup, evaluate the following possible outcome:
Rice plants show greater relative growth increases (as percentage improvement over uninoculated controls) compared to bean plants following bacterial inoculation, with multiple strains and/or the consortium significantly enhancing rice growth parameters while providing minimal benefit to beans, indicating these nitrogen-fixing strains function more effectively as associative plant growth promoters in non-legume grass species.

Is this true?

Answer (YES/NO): NO